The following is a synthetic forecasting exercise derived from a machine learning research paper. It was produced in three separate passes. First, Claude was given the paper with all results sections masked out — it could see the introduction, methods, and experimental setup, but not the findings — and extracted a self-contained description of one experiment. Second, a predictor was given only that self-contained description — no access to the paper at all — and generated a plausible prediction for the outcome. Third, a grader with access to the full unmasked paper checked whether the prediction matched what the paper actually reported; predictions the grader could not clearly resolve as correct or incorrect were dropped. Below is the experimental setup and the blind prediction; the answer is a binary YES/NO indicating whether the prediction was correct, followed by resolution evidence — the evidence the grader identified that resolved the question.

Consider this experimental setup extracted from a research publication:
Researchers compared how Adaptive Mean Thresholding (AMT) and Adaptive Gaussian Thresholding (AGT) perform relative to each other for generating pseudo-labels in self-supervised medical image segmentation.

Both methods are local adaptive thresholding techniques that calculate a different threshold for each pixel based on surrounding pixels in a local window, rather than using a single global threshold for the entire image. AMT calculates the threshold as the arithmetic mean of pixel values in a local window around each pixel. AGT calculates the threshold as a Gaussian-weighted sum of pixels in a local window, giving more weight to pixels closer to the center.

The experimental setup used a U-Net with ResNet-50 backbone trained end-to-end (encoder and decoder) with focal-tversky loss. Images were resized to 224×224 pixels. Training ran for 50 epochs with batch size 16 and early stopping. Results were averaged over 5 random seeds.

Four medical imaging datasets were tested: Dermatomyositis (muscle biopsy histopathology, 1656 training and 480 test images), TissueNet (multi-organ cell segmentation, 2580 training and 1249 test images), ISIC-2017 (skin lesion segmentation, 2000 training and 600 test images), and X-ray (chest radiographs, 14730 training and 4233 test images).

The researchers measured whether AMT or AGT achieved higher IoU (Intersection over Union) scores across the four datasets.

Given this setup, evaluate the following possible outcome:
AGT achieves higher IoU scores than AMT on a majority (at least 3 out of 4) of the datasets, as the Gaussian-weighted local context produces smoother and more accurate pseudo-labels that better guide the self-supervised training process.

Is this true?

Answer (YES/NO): NO